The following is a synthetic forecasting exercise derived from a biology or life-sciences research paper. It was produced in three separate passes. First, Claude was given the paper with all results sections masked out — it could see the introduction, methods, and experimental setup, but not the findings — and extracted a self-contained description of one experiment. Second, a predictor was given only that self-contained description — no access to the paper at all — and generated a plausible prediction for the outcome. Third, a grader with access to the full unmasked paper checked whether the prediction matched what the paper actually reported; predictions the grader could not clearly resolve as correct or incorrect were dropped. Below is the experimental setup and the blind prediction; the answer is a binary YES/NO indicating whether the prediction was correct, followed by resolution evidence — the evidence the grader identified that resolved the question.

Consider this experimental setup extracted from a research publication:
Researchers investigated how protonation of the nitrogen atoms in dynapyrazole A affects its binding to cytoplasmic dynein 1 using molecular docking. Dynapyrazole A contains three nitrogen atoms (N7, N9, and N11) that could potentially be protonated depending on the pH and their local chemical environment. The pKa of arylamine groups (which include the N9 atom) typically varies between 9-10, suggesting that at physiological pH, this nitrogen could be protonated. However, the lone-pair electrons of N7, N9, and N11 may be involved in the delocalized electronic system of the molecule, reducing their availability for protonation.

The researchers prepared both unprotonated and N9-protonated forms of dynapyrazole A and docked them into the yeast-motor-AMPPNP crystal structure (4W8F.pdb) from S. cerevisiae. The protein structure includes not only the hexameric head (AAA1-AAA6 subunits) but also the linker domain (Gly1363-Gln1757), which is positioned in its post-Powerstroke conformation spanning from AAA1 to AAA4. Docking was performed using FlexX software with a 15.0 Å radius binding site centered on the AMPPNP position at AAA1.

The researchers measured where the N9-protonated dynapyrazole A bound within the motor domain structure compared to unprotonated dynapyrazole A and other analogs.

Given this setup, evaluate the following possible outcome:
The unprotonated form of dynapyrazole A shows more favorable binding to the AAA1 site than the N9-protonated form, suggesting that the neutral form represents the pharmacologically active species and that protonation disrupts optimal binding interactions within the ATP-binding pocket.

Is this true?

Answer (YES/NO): NO